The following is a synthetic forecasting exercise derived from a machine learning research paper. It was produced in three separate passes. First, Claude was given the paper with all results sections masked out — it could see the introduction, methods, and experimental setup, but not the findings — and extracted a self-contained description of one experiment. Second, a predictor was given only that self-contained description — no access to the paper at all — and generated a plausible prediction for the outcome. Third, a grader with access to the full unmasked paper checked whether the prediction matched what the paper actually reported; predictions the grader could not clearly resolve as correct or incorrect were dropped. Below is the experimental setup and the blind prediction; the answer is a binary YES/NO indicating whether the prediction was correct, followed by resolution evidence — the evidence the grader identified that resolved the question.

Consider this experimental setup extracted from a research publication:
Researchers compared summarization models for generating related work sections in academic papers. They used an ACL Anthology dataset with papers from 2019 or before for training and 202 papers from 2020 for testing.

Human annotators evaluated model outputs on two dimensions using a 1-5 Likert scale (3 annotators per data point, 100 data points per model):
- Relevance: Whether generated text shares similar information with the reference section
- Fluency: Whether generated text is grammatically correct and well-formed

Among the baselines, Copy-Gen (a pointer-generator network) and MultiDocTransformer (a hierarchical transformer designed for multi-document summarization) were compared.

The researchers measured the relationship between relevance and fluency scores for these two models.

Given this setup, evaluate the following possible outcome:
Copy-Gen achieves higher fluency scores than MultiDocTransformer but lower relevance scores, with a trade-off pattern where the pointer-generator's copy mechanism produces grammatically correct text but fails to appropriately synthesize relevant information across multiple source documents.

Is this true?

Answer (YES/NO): YES